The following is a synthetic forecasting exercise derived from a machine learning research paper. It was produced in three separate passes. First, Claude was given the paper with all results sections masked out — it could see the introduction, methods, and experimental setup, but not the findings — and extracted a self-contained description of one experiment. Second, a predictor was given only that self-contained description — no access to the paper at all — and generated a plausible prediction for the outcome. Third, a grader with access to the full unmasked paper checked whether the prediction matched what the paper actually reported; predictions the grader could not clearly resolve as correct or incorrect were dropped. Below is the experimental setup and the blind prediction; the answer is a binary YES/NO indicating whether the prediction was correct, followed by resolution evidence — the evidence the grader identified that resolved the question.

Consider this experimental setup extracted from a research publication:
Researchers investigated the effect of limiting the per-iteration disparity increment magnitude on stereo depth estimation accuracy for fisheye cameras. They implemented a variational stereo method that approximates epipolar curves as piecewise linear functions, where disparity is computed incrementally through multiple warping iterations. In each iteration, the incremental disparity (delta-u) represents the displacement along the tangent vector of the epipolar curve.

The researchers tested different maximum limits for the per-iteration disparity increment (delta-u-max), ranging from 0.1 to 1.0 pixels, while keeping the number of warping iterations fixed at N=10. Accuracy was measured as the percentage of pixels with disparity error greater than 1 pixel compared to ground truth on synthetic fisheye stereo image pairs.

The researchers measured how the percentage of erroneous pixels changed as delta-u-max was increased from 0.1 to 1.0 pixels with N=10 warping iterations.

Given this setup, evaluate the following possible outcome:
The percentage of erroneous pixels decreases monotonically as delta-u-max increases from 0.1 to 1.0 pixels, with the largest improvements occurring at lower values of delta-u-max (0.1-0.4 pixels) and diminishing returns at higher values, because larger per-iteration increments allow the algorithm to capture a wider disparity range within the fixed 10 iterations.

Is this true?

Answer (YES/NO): NO